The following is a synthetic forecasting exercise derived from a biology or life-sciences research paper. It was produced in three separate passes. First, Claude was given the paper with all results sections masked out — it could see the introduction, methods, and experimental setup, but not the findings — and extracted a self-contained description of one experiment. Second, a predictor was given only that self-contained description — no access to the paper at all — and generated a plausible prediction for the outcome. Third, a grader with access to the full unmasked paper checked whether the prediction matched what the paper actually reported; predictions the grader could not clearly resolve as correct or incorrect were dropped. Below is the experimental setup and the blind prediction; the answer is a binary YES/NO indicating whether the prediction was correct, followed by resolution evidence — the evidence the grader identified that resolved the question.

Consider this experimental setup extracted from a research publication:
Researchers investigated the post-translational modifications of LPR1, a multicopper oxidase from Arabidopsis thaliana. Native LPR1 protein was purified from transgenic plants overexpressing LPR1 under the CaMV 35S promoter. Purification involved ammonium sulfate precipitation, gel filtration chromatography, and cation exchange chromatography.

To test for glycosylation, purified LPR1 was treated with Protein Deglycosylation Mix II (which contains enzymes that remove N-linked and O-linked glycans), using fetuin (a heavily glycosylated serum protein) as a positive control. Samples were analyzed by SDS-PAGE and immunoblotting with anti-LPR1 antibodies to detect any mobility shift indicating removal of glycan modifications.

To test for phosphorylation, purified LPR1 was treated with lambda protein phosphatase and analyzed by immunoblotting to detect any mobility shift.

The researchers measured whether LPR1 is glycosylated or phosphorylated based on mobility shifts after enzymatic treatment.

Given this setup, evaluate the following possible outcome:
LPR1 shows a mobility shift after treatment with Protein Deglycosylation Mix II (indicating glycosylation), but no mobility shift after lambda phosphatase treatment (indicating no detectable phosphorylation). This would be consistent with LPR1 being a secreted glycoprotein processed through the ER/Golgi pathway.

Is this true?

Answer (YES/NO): NO